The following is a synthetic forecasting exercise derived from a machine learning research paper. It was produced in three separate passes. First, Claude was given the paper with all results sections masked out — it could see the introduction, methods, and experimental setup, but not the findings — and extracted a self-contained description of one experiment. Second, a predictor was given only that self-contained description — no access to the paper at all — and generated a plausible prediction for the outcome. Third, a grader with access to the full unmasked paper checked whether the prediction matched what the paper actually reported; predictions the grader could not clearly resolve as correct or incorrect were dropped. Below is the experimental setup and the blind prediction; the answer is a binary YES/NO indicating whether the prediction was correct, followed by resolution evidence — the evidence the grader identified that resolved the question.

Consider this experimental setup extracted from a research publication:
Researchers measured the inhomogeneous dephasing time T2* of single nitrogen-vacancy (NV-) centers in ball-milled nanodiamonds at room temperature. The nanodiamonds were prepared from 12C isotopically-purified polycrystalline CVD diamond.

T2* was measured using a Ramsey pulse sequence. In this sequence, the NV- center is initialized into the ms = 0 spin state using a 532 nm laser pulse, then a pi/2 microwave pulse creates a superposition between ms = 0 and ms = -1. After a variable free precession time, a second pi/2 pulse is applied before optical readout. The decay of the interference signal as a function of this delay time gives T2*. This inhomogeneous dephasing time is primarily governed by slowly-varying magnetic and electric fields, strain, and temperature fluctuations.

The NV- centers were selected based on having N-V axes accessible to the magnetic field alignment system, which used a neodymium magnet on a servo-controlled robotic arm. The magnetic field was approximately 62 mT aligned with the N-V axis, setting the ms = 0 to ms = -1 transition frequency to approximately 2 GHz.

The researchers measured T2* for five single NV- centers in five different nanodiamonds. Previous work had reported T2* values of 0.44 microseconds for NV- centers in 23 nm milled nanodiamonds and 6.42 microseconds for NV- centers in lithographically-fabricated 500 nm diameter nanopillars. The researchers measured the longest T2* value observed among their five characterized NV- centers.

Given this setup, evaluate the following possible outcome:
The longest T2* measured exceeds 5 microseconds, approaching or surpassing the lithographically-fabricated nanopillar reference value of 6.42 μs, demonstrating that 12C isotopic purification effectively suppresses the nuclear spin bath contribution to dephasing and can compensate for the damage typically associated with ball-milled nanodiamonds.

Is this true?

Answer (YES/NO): NO